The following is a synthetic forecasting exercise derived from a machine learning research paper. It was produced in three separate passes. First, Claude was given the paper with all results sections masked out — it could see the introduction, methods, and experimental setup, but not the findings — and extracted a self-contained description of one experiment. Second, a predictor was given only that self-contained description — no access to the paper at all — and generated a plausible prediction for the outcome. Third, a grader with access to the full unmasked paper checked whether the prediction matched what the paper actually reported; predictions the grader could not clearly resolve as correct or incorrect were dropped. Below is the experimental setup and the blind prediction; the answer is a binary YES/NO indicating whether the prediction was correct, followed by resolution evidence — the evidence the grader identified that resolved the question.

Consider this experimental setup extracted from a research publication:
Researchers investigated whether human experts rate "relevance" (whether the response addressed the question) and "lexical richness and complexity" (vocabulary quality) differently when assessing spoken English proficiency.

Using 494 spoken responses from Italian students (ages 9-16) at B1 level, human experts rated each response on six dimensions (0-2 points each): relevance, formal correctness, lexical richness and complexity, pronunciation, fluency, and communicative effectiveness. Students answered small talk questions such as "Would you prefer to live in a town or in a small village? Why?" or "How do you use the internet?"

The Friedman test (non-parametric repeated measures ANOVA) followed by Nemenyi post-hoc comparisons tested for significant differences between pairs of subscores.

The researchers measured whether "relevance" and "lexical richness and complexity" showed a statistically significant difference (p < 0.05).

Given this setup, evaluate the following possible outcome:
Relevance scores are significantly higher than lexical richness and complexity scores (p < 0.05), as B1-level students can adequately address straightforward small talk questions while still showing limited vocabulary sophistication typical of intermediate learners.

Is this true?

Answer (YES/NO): NO